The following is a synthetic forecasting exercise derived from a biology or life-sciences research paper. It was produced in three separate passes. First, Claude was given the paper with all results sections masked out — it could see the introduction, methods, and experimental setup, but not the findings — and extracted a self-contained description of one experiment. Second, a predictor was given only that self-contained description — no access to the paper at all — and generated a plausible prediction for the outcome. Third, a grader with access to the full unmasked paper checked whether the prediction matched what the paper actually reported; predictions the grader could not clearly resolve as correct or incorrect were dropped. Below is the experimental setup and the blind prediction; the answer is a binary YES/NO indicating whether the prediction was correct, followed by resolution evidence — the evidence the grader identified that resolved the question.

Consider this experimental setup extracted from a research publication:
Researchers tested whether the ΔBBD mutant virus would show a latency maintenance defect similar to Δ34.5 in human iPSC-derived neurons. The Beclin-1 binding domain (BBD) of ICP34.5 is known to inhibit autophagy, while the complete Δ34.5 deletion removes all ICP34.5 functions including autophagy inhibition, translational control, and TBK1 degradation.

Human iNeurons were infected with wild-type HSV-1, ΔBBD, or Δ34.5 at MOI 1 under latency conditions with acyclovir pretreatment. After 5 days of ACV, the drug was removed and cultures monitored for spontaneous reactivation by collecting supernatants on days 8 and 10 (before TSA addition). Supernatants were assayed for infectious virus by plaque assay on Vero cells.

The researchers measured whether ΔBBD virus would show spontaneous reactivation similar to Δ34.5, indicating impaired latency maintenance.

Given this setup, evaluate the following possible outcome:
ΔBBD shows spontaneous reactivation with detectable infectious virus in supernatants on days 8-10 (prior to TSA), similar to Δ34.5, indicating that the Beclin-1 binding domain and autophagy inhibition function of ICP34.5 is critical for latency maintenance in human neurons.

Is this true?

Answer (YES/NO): NO